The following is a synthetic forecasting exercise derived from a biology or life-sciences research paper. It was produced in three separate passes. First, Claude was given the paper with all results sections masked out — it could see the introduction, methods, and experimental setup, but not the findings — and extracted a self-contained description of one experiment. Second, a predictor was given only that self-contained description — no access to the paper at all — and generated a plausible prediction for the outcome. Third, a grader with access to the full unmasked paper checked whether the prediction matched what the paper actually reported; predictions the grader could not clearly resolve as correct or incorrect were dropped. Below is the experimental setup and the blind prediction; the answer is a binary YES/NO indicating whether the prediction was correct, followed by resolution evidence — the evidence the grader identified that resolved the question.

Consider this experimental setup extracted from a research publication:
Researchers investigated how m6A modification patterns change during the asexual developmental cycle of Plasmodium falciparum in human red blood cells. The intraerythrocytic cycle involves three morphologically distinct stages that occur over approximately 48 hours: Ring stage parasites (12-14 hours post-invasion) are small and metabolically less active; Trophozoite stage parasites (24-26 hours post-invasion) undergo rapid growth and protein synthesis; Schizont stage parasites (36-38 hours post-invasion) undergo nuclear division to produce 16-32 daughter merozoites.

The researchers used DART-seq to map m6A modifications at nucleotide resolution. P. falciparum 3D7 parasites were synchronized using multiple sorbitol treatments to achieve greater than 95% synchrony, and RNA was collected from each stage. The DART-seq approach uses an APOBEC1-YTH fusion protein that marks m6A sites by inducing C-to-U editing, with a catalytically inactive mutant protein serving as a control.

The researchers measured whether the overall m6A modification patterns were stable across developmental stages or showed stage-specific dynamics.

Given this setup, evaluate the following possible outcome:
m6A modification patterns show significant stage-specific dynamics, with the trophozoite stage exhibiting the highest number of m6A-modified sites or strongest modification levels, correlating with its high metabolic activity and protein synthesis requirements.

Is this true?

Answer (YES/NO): NO